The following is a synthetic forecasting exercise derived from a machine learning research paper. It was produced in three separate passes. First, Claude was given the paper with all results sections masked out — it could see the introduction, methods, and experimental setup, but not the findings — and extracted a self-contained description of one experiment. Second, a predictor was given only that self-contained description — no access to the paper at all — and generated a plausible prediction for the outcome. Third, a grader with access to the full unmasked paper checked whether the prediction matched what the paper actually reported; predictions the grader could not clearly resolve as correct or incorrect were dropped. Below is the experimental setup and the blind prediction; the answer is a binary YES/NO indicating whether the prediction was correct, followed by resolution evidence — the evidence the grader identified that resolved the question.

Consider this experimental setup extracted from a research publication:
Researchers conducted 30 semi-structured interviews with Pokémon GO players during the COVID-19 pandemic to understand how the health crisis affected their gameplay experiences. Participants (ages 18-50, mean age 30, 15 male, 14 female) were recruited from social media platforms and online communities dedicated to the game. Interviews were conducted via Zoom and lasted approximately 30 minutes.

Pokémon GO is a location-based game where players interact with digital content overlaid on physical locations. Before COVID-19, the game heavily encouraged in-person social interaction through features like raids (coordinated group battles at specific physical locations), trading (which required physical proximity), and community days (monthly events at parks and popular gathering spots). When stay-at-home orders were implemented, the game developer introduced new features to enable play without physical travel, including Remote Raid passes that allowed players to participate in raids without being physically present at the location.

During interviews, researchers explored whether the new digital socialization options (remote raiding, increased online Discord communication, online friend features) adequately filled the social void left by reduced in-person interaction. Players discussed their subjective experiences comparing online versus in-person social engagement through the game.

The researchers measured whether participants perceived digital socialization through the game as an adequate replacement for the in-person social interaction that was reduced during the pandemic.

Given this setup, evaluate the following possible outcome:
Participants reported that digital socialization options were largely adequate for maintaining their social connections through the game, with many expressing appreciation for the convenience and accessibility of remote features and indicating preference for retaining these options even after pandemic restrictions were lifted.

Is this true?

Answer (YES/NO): NO